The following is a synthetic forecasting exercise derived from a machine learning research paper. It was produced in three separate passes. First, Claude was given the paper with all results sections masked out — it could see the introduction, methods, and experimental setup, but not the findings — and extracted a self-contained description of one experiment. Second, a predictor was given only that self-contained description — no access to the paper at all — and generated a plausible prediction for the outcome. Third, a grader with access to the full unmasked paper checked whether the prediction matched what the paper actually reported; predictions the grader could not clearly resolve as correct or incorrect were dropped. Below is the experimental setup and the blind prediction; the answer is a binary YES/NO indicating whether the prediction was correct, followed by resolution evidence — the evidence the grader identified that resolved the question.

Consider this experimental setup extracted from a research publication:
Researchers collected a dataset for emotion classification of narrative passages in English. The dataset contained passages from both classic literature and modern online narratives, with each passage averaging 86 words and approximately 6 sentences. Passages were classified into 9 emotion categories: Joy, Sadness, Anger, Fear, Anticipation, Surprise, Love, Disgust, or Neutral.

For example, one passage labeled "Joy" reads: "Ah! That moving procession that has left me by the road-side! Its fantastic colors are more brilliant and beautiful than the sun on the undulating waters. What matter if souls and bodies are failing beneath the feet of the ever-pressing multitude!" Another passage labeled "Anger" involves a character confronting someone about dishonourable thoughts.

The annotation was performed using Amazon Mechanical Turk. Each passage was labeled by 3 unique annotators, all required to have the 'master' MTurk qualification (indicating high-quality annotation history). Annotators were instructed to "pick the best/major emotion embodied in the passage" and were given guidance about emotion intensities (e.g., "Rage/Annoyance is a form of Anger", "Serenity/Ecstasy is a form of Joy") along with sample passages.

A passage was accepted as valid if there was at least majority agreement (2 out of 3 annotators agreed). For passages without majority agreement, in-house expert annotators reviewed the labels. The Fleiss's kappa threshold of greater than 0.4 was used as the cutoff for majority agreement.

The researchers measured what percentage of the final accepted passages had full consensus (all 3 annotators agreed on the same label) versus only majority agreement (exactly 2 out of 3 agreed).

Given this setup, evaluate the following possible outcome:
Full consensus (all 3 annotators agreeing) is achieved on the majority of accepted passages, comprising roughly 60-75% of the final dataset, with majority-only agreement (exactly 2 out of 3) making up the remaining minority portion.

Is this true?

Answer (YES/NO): NO